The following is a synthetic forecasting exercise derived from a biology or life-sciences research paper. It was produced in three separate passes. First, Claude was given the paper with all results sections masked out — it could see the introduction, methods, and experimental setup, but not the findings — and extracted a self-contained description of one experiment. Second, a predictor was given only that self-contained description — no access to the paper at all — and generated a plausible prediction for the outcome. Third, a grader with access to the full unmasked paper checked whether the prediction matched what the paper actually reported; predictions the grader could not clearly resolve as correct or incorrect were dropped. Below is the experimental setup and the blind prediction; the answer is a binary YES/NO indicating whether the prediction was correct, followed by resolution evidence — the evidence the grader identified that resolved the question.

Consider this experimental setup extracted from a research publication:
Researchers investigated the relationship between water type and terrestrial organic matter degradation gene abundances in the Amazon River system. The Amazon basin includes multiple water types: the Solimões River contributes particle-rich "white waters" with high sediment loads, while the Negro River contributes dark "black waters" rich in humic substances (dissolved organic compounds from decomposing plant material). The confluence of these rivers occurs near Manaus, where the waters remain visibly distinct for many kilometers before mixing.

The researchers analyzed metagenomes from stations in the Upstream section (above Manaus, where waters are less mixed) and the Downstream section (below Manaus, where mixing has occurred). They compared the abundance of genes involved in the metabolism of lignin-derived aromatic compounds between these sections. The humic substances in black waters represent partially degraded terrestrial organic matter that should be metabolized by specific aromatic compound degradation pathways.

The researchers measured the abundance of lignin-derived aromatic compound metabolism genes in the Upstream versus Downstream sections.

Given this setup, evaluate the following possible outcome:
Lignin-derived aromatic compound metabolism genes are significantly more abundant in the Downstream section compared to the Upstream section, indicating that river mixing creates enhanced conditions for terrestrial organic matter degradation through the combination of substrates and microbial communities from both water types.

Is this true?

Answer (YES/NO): NO